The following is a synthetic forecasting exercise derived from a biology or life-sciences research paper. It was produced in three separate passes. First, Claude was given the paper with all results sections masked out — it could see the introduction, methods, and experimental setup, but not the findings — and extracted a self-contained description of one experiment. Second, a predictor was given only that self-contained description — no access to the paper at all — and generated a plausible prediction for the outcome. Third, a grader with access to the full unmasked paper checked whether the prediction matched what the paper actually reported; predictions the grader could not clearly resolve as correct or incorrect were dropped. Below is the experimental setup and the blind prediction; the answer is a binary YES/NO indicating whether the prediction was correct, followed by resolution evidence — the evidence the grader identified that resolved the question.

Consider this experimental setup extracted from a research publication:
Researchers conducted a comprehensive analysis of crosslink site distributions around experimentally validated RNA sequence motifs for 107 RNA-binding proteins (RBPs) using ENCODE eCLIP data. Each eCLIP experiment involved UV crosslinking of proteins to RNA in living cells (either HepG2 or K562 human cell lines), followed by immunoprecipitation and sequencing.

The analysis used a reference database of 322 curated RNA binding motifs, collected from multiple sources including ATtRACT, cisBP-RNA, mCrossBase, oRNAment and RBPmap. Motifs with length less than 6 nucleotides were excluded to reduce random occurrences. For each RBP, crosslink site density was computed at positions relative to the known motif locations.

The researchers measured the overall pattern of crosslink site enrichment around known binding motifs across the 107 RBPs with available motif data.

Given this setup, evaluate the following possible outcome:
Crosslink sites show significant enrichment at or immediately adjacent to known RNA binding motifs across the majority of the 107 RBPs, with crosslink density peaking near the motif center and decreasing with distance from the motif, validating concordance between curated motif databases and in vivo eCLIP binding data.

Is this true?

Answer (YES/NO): NO